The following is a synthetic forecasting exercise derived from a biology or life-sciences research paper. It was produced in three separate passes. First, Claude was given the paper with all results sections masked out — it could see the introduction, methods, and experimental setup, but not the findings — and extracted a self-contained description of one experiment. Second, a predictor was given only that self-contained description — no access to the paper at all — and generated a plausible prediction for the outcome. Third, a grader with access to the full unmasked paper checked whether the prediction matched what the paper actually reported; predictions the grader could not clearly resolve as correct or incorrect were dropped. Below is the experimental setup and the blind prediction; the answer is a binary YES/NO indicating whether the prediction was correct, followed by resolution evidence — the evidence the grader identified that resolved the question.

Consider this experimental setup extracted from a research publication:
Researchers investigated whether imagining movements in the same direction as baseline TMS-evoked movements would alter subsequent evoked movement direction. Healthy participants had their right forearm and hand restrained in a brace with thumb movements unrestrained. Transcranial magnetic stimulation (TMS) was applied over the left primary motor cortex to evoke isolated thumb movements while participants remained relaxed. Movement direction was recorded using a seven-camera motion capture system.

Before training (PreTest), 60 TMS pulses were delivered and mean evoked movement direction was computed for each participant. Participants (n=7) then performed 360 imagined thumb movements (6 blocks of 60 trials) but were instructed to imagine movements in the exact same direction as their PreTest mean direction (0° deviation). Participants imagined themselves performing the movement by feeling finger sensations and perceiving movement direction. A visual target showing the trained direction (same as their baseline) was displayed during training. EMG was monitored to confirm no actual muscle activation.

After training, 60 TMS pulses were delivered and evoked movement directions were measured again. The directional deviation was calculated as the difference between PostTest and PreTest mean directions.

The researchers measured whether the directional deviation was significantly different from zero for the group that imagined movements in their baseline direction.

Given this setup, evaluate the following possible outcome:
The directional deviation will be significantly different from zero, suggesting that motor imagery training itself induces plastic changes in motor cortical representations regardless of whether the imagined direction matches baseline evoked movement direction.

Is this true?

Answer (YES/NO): NO